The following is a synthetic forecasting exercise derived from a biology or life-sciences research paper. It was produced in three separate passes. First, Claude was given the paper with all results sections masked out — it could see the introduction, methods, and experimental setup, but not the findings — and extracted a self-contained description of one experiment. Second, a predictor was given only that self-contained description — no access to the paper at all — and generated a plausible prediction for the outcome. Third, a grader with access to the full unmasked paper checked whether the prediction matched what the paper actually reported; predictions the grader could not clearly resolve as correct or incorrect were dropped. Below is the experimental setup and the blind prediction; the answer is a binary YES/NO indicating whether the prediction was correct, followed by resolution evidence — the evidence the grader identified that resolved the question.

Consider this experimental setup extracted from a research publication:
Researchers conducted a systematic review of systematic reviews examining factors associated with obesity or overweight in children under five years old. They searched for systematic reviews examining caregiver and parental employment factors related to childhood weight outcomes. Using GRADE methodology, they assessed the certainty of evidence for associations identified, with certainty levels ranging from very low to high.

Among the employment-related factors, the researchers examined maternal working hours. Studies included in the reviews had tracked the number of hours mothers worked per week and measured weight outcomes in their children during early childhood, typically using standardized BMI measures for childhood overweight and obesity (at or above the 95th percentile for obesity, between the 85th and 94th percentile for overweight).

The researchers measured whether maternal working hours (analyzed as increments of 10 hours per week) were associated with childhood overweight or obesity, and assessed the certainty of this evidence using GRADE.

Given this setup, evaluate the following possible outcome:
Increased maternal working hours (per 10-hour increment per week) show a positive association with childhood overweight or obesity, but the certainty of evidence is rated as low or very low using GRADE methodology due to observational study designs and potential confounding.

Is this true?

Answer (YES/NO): NO